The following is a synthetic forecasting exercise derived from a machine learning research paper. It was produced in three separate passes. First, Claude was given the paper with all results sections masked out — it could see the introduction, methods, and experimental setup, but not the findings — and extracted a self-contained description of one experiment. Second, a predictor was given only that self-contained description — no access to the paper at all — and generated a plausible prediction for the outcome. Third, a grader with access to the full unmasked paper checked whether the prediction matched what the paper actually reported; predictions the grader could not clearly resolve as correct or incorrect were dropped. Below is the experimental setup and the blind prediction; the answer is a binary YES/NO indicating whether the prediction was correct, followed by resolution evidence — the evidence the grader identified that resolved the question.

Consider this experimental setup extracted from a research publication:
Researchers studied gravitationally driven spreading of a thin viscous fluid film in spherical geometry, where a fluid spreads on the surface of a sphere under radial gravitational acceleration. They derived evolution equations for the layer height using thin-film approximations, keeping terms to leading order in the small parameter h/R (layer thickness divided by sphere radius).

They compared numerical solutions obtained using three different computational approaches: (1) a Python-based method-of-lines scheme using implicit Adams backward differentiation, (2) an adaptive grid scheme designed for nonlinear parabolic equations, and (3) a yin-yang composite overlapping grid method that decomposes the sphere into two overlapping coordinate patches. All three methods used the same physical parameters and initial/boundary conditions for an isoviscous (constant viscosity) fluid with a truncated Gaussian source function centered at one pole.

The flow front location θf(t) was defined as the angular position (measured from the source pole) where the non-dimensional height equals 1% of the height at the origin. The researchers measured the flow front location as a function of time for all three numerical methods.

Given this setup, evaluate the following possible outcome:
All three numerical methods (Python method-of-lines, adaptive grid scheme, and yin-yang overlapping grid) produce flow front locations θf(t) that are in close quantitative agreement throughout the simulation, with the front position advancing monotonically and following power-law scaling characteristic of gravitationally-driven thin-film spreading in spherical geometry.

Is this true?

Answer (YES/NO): NO